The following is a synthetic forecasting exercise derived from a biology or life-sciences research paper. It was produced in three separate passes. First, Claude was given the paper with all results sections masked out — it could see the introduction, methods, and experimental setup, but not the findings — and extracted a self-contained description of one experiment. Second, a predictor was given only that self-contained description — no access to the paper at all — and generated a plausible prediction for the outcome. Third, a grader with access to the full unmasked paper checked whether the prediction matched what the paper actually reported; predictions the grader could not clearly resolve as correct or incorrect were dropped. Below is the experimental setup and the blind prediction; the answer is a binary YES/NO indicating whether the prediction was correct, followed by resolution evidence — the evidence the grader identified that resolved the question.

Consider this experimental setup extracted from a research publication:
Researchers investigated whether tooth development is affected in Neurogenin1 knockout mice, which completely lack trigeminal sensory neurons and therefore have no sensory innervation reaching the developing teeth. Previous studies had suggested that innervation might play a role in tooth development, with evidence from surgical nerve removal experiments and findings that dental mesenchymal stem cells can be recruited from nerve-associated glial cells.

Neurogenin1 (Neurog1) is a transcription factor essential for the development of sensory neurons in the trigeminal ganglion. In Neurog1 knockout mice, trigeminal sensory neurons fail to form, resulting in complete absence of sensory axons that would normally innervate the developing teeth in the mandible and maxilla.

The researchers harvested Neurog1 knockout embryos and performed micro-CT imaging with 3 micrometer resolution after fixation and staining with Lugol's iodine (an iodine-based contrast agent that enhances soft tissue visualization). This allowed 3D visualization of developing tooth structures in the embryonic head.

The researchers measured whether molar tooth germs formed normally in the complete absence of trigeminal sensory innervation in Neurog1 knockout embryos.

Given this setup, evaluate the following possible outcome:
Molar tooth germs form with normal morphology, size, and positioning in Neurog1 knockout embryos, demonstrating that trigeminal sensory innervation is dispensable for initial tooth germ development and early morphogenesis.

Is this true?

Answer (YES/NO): YES